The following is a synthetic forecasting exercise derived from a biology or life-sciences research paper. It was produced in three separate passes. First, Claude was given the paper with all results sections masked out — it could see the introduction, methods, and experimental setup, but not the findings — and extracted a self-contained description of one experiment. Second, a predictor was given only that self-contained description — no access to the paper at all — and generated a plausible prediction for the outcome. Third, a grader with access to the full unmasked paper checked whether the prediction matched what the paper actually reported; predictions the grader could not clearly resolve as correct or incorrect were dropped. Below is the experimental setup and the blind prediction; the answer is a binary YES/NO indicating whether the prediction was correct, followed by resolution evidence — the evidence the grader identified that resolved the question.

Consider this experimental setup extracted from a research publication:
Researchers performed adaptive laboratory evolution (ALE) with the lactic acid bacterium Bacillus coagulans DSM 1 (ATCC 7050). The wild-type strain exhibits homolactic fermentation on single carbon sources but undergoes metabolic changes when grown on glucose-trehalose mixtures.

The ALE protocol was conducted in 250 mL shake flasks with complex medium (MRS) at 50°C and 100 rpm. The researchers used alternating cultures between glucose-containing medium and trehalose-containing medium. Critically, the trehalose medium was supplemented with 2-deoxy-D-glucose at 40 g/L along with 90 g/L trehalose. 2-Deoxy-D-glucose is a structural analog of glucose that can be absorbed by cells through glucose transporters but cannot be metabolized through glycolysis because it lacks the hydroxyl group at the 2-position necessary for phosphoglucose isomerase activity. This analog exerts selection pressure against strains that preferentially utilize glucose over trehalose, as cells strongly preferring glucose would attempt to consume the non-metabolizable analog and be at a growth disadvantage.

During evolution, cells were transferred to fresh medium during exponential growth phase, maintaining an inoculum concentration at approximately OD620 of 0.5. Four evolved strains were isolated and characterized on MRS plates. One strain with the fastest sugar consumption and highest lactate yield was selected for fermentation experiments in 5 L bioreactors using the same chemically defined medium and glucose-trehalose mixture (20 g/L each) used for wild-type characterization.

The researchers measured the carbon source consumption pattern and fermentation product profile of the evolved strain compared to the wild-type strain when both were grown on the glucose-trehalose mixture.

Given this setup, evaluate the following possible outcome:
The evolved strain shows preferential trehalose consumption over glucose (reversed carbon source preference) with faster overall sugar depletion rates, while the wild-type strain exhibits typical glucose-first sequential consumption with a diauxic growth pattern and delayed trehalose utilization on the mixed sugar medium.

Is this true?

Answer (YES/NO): NO